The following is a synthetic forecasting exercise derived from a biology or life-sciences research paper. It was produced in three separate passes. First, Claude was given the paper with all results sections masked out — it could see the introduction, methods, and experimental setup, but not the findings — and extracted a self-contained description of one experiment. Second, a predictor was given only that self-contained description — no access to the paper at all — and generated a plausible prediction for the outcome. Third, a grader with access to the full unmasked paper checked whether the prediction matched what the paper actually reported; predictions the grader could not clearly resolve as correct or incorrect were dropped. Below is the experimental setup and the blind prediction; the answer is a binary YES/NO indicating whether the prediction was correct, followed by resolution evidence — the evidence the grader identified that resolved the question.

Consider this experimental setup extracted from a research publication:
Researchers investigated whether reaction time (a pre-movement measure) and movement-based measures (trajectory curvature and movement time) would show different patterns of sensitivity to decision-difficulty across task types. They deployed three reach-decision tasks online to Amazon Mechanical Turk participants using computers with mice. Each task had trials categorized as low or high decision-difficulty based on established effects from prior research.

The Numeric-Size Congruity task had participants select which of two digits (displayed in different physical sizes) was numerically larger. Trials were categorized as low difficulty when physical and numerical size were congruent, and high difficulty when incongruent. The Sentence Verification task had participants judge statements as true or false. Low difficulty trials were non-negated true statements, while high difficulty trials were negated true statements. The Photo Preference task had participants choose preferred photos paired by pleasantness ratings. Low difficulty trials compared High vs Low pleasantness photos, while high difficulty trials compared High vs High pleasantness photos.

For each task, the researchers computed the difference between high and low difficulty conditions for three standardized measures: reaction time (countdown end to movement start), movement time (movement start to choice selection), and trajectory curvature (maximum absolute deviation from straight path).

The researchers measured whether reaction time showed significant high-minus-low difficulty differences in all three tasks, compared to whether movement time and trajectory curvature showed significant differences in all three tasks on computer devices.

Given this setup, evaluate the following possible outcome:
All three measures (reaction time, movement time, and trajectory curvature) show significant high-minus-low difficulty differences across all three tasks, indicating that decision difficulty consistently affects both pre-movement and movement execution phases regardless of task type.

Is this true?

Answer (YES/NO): YES